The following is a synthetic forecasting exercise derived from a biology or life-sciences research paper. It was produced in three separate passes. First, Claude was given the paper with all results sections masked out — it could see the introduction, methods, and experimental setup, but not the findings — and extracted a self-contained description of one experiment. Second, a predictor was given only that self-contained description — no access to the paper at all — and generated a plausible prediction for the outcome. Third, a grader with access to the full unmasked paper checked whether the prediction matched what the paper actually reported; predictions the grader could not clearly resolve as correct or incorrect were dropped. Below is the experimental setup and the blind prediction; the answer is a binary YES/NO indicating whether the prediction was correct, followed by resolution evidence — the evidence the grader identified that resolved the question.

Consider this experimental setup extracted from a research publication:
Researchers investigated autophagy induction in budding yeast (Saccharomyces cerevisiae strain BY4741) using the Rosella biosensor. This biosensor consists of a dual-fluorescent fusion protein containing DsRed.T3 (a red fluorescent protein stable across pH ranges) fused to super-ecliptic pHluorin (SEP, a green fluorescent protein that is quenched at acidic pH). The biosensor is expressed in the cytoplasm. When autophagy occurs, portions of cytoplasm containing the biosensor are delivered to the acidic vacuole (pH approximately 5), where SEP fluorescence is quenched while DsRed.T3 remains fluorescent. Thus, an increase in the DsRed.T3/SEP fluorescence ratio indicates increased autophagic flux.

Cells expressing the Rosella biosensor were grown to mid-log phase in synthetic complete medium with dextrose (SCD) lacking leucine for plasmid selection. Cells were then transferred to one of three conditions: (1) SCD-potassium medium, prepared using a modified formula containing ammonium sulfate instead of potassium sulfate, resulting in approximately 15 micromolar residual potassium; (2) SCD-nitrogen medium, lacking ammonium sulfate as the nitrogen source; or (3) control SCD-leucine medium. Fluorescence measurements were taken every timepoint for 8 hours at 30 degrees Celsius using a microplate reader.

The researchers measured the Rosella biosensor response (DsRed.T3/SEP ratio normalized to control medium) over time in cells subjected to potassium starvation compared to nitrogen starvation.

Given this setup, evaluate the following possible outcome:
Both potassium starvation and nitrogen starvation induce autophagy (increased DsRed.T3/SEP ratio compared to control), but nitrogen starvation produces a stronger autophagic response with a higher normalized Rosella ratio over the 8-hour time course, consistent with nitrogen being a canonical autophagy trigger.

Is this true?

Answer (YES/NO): YES